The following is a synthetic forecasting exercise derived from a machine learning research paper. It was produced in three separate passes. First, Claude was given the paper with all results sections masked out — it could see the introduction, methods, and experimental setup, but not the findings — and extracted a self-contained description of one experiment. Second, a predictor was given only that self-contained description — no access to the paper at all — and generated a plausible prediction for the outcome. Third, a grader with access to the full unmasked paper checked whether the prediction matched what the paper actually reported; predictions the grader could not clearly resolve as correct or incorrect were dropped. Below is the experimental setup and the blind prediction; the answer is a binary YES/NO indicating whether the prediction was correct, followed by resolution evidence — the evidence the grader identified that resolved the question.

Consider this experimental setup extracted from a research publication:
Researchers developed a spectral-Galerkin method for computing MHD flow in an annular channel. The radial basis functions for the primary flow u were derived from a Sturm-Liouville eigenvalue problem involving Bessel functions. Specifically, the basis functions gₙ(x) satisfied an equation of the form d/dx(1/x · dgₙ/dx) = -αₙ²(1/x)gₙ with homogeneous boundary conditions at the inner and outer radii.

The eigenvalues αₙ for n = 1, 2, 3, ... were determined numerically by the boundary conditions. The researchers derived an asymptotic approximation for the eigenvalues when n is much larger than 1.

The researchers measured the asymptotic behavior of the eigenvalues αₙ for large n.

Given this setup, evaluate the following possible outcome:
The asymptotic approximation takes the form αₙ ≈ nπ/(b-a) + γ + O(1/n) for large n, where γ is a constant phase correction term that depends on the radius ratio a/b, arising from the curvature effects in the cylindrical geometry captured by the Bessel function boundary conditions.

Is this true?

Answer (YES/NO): NO